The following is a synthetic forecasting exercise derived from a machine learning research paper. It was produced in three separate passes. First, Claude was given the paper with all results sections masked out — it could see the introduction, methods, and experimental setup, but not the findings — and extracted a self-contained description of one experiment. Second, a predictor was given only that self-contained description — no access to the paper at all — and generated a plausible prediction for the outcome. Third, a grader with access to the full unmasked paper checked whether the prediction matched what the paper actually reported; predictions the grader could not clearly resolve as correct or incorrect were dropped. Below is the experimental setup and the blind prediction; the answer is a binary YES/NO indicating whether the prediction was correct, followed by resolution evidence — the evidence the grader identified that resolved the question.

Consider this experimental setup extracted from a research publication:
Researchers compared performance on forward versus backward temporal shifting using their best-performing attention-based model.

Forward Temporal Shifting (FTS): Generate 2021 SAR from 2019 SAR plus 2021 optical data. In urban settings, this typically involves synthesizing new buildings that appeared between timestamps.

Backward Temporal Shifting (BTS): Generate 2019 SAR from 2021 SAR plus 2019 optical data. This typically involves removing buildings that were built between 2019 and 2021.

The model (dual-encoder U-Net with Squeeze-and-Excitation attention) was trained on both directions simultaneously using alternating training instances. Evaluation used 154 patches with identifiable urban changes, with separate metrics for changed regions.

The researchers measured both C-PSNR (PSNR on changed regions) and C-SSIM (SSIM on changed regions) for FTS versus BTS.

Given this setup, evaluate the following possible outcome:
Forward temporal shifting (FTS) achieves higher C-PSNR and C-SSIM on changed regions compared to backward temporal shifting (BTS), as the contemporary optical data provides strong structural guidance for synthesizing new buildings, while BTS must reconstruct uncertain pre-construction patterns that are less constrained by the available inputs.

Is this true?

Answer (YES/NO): NO